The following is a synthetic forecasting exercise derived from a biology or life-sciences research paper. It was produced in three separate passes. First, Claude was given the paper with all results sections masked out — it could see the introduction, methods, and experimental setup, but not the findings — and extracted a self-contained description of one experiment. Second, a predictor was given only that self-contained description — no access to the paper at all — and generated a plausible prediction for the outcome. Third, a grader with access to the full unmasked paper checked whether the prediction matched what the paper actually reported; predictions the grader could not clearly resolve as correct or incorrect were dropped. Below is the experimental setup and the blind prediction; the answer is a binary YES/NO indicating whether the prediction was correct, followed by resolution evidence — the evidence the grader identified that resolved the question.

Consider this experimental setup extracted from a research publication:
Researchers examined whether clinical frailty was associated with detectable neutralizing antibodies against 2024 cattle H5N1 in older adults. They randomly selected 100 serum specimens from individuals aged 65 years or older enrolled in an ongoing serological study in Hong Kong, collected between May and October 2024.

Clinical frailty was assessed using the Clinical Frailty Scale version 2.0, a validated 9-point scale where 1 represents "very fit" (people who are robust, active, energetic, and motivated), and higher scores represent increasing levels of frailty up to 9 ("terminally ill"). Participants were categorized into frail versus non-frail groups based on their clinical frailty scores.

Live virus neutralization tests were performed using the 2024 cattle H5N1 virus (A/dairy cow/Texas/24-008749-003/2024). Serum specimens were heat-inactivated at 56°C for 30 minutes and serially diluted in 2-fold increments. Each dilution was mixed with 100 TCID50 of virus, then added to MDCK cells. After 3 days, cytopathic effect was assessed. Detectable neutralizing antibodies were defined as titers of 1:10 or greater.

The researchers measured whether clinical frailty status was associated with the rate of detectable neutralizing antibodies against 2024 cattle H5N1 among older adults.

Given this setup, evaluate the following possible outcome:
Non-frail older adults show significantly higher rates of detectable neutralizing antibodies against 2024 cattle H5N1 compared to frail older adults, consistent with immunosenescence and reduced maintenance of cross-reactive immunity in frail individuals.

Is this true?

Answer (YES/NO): NO